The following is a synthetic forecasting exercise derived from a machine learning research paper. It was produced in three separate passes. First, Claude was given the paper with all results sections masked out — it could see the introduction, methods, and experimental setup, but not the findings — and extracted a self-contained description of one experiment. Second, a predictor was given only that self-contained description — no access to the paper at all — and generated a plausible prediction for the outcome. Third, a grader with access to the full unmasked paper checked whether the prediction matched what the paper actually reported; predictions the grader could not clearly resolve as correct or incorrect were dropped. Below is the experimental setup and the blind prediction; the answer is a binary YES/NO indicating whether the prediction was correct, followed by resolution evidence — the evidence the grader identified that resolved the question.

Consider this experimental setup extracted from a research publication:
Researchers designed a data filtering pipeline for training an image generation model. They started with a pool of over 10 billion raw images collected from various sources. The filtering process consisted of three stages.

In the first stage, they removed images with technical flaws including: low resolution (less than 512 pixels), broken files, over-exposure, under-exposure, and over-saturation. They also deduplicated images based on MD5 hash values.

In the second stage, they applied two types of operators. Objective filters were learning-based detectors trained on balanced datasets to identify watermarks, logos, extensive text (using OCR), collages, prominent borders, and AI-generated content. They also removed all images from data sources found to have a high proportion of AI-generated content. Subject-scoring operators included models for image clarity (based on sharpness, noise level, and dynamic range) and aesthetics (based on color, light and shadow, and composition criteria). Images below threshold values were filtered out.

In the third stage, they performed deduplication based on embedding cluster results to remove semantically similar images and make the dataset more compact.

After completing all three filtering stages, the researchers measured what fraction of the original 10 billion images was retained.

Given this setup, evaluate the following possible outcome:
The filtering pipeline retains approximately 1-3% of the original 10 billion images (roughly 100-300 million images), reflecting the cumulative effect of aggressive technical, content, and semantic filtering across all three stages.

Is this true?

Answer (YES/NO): NO